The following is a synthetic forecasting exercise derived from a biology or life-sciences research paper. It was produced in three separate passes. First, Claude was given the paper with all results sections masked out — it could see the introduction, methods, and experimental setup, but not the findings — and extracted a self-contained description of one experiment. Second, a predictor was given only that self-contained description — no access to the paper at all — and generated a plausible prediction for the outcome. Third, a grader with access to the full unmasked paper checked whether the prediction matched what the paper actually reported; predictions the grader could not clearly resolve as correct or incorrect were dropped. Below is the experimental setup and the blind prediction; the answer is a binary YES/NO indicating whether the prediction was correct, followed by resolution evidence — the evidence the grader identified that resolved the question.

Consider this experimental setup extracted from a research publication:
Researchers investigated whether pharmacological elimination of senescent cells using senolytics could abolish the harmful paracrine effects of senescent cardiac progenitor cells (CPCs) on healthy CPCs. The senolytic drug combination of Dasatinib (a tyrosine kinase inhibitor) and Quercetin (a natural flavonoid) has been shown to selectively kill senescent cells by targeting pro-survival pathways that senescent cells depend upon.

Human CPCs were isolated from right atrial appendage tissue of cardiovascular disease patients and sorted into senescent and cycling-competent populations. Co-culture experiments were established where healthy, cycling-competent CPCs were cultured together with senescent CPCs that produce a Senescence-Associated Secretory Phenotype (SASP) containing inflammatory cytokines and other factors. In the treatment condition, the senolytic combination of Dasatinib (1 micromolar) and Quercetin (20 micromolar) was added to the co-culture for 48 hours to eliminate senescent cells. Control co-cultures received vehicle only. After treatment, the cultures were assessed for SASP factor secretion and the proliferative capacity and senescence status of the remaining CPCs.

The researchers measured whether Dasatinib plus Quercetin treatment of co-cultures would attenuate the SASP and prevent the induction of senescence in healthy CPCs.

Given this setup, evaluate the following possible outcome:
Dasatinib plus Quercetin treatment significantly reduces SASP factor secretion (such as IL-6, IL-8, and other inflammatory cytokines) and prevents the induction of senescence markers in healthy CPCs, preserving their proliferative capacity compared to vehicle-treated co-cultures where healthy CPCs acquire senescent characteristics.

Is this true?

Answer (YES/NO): YES